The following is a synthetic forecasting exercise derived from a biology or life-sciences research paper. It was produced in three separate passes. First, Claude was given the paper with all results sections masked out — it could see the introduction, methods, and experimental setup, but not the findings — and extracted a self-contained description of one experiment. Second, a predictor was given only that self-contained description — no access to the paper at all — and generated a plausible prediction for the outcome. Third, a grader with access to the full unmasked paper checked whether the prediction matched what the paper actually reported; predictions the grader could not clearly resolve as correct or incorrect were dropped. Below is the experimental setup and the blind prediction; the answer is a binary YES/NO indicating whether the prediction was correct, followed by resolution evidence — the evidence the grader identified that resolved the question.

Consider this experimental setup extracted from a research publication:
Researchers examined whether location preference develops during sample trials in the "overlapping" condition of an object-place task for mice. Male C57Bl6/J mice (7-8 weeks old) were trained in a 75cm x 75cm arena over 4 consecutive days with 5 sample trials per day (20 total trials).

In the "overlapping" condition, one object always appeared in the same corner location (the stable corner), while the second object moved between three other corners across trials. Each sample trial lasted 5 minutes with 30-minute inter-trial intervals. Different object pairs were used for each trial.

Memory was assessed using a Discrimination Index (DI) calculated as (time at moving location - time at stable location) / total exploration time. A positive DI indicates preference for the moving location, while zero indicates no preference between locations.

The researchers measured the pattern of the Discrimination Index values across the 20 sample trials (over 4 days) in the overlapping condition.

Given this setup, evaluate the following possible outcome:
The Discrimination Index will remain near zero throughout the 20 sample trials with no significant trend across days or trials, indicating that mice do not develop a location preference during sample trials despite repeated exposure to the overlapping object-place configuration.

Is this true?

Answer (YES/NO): NO